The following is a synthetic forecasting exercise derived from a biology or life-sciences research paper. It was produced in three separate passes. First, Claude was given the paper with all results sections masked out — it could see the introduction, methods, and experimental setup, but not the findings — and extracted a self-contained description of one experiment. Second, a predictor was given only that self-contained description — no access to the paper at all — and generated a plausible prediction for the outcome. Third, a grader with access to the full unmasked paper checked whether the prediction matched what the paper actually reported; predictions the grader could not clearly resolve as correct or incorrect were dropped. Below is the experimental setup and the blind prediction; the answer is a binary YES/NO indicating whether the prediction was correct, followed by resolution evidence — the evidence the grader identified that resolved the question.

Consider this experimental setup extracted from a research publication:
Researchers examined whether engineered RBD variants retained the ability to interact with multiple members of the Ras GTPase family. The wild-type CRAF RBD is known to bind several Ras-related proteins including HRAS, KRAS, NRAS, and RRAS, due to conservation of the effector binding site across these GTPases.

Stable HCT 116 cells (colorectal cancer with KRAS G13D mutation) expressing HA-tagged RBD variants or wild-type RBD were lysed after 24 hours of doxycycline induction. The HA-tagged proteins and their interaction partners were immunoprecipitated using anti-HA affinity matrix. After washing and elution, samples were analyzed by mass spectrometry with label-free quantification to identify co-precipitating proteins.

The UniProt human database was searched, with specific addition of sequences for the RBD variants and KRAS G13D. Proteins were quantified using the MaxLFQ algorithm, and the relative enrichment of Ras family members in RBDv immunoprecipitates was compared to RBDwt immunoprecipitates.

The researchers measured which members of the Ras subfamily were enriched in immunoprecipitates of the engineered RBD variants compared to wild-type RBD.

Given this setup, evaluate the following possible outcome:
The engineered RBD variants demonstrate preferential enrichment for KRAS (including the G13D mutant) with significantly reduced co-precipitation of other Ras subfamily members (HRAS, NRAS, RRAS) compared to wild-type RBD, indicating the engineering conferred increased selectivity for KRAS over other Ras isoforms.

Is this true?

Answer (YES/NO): NO